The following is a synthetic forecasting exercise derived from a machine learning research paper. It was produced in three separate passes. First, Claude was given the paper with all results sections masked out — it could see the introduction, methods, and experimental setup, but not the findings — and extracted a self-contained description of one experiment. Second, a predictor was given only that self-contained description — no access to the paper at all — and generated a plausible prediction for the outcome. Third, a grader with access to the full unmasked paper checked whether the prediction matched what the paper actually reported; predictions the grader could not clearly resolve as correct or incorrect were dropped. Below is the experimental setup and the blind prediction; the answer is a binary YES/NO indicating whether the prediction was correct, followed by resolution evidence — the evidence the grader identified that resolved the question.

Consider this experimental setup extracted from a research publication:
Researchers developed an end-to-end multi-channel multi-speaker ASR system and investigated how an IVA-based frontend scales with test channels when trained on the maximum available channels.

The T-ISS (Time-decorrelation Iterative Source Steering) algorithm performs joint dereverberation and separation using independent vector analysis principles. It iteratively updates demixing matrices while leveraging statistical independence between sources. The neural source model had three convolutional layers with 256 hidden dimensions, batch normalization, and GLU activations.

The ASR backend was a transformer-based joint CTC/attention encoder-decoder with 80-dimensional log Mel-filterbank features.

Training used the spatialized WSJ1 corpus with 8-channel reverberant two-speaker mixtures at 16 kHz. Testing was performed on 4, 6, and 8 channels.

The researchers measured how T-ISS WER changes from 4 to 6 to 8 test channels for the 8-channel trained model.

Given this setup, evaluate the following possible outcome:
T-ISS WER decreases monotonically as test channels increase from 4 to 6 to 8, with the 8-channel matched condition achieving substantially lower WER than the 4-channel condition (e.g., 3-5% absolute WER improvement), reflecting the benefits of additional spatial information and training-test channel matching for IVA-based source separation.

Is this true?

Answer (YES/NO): NO